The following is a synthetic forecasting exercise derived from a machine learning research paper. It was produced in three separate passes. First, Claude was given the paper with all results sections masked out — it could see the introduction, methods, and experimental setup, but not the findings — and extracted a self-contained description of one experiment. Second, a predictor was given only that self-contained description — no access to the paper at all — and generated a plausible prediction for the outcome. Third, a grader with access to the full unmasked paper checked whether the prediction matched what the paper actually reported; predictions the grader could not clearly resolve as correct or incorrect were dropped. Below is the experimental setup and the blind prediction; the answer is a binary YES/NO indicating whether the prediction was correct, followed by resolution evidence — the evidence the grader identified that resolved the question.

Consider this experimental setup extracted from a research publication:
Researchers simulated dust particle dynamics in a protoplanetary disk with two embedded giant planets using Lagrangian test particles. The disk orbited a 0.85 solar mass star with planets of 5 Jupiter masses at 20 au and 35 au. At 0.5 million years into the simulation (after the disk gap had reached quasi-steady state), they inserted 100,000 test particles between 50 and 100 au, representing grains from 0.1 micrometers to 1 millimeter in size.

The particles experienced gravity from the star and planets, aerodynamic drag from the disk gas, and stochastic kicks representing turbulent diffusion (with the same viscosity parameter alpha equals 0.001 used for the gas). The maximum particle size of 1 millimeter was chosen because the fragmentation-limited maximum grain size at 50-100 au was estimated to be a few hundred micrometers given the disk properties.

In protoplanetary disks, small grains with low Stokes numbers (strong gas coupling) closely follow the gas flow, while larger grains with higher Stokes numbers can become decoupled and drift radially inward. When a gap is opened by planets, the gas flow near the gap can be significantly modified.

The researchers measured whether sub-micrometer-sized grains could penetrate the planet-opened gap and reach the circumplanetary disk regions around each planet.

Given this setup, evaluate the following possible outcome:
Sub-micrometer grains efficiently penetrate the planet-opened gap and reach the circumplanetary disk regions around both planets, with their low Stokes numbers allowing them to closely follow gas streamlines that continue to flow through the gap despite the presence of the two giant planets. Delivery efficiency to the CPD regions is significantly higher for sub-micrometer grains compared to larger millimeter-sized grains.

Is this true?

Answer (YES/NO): YES